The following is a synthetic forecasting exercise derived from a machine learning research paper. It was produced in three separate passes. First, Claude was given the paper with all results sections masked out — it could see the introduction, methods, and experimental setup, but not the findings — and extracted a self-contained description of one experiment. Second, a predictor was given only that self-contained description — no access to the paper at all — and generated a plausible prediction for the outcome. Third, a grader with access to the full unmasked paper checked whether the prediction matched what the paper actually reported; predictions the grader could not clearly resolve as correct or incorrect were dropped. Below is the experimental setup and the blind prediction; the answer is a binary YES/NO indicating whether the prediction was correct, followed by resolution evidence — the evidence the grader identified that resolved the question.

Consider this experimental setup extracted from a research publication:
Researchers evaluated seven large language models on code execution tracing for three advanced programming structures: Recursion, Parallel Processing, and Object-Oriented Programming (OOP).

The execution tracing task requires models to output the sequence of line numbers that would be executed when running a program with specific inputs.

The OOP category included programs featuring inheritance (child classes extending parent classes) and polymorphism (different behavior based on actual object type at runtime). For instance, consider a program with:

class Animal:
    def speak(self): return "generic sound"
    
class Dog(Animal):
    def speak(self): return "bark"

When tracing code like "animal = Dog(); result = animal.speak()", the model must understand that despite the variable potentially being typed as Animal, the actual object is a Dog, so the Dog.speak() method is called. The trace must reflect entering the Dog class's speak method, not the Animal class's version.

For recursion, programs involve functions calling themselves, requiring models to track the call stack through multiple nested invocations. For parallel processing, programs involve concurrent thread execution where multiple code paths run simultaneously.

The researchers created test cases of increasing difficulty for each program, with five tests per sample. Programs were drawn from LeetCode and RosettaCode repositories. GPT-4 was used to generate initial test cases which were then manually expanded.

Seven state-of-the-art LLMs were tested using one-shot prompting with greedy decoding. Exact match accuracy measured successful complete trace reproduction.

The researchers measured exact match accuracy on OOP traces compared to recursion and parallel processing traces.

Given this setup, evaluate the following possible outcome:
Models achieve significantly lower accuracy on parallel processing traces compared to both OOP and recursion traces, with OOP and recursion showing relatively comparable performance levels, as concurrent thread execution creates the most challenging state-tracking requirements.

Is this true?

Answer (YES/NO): NO